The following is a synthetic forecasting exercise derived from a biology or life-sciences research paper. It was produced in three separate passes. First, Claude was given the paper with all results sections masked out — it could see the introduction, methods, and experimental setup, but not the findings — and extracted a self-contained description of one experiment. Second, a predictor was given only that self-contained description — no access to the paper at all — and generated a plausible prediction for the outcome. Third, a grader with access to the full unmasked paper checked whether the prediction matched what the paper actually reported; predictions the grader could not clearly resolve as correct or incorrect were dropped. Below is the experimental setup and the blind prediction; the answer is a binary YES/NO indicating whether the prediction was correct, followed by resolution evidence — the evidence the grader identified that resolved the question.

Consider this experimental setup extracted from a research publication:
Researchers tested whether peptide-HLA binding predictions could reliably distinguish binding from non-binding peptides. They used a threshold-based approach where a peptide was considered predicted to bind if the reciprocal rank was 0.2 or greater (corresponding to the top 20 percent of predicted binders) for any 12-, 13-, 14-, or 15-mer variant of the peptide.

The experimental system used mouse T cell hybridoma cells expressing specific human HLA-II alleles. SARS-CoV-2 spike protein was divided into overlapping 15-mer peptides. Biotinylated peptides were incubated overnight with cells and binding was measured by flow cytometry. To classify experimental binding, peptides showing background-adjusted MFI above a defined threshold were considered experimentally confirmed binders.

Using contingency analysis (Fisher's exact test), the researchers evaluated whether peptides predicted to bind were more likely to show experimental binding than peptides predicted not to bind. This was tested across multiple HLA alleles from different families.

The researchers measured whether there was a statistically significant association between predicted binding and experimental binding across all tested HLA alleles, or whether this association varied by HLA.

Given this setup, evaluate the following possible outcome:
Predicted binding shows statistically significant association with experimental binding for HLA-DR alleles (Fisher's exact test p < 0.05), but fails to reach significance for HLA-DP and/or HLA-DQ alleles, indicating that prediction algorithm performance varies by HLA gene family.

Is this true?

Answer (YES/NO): YES